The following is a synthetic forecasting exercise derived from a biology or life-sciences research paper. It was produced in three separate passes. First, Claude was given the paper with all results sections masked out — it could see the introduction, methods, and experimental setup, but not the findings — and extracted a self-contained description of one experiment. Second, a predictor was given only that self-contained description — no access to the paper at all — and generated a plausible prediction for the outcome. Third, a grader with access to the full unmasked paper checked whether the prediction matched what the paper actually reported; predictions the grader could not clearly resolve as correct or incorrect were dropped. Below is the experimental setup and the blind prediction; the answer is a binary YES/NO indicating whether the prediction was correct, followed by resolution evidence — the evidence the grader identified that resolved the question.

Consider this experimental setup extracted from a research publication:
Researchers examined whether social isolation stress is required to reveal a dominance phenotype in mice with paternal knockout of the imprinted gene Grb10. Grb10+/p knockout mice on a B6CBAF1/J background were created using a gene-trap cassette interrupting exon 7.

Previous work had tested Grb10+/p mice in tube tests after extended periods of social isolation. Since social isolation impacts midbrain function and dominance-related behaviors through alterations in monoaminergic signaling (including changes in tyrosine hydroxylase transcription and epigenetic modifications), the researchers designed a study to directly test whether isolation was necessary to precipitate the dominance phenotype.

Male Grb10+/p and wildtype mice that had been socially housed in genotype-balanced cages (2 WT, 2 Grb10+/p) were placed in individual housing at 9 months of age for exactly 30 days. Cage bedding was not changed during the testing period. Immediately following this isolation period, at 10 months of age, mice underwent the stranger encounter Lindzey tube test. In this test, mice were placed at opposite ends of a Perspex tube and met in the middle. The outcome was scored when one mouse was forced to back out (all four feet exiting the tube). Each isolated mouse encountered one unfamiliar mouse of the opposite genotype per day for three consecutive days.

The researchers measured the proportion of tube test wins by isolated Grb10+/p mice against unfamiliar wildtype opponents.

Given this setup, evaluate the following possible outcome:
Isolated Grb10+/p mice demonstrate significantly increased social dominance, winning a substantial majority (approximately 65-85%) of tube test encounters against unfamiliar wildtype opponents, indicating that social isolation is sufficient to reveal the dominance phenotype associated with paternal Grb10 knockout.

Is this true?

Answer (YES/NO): NO